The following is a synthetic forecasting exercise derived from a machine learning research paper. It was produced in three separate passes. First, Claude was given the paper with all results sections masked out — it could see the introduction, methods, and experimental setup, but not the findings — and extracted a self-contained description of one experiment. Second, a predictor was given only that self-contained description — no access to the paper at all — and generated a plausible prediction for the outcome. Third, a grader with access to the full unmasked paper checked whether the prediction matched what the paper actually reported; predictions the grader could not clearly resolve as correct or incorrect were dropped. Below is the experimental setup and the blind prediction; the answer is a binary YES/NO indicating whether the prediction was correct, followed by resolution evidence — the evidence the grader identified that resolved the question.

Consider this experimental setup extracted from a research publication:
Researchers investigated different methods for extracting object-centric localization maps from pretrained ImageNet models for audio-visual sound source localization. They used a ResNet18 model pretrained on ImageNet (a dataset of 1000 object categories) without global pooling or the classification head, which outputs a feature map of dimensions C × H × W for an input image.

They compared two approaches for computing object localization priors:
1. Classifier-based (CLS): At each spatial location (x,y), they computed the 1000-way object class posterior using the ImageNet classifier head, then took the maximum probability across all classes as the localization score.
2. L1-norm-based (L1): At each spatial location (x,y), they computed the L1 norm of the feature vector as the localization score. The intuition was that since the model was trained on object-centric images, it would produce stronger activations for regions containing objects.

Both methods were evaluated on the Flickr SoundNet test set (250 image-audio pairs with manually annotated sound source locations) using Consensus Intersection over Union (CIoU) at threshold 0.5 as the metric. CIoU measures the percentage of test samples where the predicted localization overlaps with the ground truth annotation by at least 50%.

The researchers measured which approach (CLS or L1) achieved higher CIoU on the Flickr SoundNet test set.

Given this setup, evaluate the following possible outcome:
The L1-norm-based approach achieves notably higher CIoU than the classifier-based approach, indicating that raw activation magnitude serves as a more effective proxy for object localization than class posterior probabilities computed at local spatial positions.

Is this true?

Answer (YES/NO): YES